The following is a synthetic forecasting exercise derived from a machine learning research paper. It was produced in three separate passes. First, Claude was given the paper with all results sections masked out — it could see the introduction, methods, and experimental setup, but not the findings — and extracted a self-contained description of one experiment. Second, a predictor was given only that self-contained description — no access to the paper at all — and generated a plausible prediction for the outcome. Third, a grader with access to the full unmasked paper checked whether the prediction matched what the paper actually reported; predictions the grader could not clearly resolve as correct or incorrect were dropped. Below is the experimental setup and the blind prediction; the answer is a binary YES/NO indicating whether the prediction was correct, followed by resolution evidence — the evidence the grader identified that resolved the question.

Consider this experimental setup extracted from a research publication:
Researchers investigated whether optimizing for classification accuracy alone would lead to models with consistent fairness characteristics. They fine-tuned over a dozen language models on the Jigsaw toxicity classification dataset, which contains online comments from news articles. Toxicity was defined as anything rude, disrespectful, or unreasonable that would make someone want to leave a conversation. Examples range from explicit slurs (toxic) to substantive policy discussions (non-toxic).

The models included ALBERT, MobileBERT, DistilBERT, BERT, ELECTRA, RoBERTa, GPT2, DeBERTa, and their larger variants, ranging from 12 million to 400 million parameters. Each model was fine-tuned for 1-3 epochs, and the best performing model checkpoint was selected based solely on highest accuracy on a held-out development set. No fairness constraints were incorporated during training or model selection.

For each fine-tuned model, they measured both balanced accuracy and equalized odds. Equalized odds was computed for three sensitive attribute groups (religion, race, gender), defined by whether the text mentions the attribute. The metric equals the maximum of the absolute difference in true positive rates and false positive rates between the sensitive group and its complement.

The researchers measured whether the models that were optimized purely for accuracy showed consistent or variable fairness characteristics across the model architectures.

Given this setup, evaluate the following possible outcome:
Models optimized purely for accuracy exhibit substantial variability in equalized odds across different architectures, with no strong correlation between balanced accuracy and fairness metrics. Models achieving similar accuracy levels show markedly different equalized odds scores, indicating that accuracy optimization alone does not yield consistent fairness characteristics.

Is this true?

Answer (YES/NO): YES